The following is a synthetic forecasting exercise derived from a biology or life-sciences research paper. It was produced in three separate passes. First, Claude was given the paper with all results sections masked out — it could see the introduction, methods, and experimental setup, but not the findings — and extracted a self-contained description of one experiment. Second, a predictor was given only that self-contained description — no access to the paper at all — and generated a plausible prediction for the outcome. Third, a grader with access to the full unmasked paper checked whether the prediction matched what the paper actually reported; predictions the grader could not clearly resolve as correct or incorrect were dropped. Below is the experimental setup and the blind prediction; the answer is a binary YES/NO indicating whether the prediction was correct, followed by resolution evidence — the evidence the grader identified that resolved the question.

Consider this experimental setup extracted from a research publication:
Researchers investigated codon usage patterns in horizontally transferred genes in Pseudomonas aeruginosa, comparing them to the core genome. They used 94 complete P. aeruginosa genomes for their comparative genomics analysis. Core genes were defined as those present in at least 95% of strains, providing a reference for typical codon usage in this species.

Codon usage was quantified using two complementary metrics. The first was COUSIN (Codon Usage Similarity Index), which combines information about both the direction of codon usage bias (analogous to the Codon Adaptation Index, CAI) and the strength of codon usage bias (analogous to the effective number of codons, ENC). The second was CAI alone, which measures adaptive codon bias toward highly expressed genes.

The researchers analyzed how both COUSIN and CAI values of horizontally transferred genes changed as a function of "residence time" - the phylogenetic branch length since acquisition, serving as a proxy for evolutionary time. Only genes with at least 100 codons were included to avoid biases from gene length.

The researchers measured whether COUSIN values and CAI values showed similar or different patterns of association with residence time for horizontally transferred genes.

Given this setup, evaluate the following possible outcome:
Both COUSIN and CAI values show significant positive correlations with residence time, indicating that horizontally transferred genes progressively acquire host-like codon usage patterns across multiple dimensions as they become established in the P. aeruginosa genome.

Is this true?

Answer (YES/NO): NO